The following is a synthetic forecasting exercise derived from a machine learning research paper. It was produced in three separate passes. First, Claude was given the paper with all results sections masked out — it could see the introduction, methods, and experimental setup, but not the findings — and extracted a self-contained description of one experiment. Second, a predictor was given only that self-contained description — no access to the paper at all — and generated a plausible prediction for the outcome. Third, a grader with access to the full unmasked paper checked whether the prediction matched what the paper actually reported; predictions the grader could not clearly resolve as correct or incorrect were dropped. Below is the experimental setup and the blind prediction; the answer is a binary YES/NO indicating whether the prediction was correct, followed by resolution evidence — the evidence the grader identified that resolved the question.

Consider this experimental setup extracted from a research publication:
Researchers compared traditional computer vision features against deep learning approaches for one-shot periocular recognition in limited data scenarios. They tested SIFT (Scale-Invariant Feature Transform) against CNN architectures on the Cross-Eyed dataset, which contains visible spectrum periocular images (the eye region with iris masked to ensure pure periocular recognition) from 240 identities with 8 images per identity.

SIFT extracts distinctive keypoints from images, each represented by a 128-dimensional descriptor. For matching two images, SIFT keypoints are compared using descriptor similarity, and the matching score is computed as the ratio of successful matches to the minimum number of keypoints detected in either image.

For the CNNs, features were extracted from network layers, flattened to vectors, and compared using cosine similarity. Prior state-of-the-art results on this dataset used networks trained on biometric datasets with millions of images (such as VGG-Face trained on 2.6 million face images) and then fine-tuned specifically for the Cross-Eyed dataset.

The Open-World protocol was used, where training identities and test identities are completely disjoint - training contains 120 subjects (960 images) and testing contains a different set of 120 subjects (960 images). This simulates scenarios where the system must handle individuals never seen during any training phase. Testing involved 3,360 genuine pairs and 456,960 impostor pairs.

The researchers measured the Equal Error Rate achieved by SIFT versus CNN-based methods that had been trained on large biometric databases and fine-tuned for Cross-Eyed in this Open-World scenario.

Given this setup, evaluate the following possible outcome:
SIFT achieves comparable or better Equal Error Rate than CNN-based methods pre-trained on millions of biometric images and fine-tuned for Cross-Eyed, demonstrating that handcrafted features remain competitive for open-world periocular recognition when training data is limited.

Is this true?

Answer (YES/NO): YES